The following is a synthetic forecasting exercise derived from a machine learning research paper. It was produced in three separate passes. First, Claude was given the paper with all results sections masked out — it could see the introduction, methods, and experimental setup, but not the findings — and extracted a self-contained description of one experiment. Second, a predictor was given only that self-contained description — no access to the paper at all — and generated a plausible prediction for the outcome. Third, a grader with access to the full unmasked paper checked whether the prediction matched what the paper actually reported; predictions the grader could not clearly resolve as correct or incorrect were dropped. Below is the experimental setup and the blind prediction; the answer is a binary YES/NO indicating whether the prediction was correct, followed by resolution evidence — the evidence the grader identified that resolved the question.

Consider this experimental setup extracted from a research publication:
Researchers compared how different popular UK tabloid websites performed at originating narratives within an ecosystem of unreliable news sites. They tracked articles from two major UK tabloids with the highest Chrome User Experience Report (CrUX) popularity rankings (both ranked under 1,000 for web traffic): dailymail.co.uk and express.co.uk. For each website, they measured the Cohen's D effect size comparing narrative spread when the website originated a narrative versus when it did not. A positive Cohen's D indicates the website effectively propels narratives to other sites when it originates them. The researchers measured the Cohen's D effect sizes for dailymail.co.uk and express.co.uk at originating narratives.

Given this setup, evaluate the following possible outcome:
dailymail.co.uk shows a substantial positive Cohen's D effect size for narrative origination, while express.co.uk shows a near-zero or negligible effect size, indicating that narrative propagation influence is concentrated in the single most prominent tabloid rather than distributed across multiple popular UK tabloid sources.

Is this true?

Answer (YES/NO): YES